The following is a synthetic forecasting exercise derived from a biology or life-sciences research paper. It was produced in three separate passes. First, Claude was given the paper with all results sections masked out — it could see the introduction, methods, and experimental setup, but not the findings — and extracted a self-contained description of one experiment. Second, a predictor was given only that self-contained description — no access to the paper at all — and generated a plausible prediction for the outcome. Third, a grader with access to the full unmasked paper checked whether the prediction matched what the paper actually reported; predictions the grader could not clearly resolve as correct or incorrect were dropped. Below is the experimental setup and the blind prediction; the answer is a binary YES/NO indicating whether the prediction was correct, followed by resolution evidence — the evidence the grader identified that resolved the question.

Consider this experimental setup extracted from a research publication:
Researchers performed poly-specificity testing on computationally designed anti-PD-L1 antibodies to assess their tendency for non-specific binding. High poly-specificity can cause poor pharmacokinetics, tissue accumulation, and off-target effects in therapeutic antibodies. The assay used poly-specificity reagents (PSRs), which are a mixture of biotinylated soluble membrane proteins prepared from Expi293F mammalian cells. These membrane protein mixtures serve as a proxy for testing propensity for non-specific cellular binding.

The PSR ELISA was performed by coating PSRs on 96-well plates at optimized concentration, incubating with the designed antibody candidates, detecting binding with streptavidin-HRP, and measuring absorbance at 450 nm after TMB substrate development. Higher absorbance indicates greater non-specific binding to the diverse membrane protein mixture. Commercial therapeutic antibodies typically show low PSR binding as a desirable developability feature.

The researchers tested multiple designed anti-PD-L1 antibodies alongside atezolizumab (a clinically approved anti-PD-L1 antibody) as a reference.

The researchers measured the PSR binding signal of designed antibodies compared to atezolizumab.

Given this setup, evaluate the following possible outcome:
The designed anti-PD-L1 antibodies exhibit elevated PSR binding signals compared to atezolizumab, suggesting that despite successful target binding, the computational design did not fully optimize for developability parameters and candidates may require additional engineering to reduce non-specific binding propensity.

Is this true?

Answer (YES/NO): NO